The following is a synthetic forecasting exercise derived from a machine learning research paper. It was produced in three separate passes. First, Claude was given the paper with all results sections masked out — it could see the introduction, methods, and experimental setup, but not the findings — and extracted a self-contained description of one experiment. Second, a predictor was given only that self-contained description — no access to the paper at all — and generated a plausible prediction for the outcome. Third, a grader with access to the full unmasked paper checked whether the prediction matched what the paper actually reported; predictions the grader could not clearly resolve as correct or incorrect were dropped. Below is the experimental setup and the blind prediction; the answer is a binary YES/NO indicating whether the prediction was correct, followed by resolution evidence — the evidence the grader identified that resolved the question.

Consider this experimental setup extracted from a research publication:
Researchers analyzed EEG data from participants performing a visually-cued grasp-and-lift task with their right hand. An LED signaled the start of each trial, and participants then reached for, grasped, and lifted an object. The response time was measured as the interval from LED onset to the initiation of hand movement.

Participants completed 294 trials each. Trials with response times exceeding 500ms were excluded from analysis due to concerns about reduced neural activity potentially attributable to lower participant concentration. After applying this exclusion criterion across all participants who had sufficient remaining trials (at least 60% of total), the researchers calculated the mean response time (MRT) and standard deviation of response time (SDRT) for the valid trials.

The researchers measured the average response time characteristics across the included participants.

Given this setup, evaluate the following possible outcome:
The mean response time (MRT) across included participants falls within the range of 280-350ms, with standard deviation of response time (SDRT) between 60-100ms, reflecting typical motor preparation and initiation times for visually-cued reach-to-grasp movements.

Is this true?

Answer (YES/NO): NO